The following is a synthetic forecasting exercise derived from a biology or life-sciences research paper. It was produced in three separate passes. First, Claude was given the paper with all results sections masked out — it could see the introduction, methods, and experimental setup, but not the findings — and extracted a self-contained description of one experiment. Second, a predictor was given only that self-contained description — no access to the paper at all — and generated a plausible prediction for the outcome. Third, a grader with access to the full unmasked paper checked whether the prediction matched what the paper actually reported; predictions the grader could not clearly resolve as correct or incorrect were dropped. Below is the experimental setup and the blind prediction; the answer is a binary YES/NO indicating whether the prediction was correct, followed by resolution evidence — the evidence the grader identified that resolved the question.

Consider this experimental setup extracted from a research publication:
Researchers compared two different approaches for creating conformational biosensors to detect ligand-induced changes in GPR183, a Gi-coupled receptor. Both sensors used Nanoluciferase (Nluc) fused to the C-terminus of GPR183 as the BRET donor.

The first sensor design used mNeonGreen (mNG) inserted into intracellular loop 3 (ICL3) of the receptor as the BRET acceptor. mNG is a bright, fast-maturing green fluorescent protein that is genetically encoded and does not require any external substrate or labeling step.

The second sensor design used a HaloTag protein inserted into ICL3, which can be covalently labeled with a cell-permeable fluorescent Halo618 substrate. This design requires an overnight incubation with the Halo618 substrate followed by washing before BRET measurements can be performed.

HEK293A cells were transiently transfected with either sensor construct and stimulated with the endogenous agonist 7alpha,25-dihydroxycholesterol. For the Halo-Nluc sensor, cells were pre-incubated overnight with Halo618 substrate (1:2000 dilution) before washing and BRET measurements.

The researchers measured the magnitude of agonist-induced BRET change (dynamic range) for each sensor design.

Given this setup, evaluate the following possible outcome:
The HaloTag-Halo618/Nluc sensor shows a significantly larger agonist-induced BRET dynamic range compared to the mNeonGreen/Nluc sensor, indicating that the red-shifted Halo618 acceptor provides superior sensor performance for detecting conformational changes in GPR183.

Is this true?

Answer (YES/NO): NO